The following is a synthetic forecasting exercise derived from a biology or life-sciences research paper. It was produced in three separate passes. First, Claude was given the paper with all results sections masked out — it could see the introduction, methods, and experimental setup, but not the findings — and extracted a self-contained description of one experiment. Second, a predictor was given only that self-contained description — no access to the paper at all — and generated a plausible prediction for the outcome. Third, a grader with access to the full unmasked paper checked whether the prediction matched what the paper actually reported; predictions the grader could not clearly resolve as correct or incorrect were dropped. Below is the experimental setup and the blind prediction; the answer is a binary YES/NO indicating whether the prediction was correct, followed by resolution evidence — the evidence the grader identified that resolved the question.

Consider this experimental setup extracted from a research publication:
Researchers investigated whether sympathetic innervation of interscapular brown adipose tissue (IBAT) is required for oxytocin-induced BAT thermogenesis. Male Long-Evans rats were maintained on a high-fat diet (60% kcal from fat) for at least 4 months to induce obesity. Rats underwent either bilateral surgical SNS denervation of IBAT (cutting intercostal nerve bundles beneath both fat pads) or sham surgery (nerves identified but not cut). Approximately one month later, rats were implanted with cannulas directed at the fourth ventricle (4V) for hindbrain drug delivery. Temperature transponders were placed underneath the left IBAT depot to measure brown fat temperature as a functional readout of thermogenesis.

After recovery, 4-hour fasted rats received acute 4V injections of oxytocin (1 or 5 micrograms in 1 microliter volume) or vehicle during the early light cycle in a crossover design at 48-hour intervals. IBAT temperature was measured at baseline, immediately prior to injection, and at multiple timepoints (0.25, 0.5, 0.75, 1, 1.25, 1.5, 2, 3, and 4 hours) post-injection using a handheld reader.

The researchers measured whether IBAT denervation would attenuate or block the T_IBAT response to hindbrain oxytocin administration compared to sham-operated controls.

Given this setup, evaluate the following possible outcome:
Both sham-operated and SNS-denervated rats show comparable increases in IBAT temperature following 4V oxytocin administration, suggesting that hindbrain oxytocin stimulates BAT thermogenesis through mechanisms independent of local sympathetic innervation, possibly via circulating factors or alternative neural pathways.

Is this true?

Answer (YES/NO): YES